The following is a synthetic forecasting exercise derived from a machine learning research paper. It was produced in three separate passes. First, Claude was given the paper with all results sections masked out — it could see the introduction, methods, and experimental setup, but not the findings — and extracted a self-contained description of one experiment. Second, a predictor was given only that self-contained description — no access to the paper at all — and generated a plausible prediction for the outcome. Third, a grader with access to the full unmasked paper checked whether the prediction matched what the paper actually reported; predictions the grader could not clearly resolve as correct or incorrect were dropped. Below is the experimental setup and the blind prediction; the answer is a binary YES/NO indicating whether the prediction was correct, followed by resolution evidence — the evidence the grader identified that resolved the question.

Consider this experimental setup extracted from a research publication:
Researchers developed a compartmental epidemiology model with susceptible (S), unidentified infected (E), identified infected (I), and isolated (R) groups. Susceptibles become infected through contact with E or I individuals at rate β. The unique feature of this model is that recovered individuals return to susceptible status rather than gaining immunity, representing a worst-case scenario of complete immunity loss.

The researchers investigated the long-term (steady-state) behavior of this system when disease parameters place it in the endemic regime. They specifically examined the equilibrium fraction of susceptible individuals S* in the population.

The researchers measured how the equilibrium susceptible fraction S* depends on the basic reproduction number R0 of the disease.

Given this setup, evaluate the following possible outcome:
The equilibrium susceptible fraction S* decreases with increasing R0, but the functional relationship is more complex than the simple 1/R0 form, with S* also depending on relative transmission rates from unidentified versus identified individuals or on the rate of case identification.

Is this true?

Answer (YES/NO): NO